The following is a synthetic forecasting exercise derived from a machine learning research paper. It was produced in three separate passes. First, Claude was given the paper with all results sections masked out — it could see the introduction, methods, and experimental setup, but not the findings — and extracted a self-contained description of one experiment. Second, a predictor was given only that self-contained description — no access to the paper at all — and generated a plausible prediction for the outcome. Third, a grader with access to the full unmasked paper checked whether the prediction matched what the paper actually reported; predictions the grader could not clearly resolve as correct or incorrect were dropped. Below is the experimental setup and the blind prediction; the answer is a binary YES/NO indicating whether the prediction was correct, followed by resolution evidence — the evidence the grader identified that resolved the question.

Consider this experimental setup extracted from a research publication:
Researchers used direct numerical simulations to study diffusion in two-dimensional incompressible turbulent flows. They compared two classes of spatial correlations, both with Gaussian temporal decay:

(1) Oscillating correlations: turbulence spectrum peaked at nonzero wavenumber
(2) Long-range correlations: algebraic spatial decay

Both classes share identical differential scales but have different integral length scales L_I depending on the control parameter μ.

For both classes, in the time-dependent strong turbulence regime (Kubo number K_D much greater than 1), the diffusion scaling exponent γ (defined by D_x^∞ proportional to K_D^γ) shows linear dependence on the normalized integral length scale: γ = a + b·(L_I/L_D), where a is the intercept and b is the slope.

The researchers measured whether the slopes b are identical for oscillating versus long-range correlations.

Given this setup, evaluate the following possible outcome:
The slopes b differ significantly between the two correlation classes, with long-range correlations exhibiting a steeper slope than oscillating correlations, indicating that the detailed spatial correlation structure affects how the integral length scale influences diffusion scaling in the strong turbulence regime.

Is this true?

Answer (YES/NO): NO